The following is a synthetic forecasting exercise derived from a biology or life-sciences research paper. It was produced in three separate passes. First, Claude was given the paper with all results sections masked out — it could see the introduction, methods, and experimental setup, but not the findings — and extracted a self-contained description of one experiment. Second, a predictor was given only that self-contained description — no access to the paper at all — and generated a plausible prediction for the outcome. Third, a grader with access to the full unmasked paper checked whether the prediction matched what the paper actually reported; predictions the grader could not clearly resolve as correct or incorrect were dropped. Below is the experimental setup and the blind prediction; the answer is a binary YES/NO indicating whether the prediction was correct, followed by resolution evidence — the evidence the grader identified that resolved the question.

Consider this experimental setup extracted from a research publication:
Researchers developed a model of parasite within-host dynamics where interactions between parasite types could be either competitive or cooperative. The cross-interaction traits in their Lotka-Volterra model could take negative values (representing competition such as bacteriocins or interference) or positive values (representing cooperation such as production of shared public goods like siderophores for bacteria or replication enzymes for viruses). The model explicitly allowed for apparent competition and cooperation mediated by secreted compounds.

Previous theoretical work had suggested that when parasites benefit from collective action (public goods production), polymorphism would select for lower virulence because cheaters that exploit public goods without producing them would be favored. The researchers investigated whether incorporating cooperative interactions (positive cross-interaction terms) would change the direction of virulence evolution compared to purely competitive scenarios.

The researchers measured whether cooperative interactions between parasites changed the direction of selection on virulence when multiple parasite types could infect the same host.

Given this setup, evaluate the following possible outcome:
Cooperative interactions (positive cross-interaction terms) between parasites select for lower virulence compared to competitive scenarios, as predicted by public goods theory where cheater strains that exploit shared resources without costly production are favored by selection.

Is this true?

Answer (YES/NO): NO